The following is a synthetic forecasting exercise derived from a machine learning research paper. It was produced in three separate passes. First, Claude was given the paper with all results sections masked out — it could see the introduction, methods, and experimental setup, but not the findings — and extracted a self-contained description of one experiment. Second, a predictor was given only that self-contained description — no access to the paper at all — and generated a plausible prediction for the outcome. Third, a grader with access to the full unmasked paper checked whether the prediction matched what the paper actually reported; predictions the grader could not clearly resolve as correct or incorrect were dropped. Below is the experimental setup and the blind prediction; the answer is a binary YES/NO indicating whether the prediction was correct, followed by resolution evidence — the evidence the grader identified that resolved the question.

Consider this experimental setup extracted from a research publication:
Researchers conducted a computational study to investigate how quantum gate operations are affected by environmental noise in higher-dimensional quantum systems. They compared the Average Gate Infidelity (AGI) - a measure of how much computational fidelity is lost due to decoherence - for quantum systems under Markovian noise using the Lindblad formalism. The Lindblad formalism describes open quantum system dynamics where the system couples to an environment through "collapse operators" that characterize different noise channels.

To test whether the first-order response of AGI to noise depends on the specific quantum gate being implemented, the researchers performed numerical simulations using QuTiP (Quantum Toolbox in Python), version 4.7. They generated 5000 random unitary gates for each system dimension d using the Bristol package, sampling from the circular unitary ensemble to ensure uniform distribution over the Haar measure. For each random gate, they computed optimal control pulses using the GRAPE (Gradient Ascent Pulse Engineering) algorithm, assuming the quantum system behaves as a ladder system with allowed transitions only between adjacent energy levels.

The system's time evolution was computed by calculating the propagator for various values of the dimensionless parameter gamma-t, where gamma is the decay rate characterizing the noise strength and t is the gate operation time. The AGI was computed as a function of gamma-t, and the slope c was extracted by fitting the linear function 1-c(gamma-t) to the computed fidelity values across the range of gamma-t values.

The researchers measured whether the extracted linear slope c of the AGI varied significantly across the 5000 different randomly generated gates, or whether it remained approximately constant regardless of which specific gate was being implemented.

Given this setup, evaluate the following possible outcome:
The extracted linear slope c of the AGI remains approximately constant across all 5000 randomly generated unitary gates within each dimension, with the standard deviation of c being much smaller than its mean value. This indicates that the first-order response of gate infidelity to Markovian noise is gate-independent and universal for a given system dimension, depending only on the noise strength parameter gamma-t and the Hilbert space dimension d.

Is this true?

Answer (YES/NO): YES